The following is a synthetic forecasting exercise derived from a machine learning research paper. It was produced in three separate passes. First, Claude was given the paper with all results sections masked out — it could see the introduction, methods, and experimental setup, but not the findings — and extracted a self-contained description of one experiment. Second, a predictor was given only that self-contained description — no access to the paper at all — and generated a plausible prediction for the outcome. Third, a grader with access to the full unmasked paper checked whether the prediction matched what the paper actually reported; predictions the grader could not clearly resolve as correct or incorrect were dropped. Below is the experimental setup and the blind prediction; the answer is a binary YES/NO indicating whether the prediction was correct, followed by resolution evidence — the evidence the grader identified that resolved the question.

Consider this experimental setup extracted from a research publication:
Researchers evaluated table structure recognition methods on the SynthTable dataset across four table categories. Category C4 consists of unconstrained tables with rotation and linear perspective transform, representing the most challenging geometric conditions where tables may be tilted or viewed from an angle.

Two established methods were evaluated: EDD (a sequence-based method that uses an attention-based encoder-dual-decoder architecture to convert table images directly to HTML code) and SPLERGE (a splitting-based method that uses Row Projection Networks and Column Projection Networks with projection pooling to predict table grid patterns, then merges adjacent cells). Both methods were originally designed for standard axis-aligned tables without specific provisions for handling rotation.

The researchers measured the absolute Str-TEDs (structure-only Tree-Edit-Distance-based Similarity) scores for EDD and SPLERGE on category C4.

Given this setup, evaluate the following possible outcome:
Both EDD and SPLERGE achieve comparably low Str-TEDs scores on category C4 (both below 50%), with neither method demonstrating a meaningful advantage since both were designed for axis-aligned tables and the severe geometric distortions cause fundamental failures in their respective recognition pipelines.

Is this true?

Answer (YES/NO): NO